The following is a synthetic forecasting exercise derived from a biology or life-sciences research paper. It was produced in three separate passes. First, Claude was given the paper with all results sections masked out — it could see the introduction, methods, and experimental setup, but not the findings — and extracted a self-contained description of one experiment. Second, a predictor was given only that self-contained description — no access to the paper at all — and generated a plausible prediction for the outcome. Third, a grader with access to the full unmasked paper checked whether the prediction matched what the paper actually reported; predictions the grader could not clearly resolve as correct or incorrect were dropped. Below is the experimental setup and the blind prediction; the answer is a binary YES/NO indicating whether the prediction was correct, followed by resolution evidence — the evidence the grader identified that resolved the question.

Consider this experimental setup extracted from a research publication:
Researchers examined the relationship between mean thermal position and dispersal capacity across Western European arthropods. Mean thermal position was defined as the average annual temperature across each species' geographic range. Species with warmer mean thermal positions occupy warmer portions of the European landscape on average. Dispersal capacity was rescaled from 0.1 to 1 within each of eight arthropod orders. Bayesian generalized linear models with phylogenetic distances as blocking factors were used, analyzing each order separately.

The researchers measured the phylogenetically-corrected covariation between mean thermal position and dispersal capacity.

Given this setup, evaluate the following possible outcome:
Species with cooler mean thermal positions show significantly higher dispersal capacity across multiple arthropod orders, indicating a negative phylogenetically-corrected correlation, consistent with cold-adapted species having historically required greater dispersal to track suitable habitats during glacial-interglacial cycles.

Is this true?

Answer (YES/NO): NO